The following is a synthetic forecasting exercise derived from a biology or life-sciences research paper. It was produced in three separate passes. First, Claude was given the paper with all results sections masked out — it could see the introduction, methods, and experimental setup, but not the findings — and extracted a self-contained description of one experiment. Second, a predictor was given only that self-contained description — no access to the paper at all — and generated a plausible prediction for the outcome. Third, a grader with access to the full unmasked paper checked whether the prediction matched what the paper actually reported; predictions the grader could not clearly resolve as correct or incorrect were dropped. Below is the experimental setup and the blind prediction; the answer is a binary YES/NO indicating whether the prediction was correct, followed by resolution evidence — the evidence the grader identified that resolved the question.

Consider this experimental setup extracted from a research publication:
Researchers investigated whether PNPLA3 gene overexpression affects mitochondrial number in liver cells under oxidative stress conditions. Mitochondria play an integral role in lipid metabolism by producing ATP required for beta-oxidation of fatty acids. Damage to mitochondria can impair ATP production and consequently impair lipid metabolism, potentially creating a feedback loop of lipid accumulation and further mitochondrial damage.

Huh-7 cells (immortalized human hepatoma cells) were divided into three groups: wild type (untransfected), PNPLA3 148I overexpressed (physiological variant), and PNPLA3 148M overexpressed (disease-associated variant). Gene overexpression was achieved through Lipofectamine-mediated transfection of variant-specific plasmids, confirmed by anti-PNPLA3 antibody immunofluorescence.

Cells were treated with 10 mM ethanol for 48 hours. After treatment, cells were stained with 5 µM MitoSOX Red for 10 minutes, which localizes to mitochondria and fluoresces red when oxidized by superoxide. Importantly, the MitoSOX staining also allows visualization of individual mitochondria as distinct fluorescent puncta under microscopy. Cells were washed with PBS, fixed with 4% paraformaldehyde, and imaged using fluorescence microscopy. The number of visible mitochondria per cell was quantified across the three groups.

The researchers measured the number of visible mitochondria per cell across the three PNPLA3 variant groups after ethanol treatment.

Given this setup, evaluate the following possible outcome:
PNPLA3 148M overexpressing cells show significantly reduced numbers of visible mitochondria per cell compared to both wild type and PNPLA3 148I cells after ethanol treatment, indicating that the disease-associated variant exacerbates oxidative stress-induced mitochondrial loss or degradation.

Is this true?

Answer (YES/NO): YES